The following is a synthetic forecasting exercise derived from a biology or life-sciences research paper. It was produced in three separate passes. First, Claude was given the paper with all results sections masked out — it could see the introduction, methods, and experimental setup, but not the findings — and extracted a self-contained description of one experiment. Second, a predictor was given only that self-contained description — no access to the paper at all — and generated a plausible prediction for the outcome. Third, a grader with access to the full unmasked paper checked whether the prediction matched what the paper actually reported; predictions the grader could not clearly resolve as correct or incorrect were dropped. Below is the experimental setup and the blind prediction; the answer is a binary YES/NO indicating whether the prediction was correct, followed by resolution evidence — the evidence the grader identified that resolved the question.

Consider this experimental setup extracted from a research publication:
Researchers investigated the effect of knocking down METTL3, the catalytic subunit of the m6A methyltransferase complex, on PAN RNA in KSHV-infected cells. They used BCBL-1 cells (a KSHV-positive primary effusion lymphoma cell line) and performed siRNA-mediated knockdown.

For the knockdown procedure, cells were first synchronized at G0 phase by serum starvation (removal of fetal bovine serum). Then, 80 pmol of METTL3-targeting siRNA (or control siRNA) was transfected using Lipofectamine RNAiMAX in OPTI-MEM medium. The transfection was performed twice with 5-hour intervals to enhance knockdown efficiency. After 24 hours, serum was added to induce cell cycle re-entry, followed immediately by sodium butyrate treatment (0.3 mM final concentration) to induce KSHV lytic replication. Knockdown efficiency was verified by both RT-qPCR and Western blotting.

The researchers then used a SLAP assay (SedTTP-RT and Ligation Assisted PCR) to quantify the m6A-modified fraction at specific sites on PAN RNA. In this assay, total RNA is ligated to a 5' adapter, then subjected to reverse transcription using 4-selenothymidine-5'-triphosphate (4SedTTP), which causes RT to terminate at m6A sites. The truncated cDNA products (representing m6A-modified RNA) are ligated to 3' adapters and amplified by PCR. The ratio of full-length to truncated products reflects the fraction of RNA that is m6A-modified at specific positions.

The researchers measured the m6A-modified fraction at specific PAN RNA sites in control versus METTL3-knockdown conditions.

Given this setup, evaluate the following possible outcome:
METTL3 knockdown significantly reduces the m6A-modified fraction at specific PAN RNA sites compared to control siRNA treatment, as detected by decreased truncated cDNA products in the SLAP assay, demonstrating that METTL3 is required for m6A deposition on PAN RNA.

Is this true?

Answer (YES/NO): YES